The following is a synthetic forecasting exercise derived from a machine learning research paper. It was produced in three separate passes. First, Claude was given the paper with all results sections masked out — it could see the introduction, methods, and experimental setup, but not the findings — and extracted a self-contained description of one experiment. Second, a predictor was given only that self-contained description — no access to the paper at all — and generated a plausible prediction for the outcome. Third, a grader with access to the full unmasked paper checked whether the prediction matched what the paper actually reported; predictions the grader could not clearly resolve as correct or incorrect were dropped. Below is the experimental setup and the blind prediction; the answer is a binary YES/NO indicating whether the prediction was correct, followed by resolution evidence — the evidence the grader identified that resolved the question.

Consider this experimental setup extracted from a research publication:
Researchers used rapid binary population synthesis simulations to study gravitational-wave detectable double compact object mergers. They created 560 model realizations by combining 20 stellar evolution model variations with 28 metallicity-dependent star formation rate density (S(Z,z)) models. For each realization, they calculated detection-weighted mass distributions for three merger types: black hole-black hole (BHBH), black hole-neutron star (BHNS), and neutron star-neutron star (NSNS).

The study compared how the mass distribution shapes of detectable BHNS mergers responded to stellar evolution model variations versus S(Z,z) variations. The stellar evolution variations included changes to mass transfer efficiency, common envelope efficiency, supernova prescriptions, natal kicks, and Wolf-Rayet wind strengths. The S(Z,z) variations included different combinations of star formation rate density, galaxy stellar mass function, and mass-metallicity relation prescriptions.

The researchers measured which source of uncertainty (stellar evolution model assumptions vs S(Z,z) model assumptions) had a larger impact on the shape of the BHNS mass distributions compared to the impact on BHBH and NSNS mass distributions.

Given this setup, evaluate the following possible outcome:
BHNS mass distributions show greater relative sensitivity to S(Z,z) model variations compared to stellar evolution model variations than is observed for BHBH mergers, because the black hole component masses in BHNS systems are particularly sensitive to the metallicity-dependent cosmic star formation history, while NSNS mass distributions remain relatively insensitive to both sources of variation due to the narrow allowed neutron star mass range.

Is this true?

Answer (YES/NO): NO